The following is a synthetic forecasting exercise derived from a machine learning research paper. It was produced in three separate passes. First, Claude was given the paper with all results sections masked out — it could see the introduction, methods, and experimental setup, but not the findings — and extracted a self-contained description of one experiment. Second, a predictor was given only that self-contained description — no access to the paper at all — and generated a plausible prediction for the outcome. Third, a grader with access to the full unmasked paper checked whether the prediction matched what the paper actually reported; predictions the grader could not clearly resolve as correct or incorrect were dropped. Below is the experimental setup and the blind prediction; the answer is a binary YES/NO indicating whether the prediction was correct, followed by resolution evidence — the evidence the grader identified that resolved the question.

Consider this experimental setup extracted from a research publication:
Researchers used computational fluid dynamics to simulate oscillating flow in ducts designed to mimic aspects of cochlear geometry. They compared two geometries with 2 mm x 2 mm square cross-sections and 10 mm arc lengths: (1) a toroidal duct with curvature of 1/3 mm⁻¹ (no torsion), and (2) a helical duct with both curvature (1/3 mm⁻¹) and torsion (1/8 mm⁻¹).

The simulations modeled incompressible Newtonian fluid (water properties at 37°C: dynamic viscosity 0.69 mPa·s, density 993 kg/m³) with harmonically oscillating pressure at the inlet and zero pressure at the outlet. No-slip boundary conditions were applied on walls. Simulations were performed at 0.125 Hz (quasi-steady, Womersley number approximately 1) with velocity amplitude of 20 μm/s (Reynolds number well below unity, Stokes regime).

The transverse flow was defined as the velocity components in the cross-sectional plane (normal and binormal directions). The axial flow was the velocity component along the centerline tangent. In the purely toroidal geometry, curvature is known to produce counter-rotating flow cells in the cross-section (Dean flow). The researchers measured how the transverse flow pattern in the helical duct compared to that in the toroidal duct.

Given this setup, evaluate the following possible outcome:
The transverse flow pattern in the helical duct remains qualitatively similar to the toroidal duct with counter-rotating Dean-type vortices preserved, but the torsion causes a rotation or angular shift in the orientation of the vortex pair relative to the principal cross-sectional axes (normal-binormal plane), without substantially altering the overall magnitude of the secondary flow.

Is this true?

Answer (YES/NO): NO